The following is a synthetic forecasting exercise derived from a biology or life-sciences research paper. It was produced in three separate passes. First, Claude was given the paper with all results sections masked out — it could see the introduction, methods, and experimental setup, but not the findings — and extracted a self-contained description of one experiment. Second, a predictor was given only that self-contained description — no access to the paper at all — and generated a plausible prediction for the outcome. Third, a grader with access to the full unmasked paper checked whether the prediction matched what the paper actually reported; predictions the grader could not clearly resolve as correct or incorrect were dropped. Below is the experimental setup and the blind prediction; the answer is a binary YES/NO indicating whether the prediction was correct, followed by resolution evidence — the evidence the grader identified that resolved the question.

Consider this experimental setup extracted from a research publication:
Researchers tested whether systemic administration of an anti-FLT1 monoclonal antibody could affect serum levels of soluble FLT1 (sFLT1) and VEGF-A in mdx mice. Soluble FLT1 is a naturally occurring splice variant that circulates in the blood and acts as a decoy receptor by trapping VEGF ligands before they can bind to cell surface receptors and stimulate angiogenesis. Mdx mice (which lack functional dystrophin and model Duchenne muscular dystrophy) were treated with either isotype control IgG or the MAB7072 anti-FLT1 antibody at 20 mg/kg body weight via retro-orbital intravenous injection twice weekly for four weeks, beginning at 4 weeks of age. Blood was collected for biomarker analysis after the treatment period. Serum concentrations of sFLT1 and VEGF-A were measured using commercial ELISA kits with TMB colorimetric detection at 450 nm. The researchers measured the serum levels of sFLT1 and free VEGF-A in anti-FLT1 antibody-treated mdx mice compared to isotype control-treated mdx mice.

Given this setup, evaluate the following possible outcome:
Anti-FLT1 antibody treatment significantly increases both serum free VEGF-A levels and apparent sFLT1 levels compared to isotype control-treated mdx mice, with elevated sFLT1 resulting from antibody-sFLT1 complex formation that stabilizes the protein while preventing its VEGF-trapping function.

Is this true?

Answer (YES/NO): NO